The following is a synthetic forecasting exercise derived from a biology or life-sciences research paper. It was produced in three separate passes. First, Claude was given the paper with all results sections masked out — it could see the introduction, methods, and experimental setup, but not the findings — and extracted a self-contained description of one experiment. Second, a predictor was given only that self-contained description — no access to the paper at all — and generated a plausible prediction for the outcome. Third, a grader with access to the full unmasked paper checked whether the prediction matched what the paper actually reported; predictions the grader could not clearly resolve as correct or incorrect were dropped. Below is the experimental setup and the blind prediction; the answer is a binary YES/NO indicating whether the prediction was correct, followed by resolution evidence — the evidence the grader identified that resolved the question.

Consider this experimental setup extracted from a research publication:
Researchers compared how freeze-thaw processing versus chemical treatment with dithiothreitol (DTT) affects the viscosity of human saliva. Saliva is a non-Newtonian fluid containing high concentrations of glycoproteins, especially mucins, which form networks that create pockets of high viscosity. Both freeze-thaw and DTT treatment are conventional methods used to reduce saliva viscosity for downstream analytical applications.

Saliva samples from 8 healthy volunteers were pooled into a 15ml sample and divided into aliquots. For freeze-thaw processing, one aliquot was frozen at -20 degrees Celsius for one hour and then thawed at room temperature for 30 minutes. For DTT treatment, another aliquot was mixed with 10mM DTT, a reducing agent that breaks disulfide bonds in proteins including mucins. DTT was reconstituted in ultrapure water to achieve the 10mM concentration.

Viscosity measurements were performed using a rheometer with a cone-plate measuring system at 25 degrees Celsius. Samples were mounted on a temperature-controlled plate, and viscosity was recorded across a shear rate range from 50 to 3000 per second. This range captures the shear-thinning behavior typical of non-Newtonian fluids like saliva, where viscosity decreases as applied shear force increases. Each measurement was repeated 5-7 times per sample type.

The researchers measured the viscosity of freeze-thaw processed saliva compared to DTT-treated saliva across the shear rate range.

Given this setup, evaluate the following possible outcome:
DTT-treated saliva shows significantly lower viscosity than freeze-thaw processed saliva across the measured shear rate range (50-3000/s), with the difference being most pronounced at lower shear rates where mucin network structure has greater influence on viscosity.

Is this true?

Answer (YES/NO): NO